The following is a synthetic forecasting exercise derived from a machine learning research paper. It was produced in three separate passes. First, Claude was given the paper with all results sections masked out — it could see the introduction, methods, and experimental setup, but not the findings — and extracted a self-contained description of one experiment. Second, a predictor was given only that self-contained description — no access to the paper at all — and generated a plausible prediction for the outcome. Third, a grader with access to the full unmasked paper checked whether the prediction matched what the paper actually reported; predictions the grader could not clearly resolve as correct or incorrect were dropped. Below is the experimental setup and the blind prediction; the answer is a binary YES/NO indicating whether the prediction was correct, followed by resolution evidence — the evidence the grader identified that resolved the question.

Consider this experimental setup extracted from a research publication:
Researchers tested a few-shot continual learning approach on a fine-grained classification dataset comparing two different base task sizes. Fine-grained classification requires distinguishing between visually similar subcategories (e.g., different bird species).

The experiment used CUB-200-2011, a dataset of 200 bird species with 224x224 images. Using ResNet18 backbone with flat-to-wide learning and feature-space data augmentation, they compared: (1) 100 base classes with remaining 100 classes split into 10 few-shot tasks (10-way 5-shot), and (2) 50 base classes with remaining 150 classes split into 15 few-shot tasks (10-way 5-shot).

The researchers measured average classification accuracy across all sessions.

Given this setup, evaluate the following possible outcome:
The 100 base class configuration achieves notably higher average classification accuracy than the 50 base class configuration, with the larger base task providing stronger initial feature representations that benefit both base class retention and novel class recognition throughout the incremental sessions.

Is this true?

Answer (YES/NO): NO